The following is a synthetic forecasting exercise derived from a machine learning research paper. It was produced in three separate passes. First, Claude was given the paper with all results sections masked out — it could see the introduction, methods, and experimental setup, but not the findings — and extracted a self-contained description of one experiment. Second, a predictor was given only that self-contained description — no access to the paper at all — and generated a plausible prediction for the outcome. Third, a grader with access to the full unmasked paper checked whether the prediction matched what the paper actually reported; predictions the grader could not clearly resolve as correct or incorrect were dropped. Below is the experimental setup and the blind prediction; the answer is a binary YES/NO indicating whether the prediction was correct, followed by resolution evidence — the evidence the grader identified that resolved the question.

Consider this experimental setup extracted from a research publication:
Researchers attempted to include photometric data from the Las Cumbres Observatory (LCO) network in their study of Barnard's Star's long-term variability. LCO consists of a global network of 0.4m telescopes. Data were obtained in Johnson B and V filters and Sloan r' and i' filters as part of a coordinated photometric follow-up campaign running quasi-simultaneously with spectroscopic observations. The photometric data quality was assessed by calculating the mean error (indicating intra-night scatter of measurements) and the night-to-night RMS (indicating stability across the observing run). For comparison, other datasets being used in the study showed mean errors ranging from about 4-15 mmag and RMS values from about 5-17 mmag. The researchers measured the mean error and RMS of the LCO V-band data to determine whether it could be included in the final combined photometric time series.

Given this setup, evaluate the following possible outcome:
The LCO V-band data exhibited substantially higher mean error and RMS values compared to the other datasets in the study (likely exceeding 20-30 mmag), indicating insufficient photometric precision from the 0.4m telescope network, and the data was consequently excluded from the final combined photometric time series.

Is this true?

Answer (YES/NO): NO